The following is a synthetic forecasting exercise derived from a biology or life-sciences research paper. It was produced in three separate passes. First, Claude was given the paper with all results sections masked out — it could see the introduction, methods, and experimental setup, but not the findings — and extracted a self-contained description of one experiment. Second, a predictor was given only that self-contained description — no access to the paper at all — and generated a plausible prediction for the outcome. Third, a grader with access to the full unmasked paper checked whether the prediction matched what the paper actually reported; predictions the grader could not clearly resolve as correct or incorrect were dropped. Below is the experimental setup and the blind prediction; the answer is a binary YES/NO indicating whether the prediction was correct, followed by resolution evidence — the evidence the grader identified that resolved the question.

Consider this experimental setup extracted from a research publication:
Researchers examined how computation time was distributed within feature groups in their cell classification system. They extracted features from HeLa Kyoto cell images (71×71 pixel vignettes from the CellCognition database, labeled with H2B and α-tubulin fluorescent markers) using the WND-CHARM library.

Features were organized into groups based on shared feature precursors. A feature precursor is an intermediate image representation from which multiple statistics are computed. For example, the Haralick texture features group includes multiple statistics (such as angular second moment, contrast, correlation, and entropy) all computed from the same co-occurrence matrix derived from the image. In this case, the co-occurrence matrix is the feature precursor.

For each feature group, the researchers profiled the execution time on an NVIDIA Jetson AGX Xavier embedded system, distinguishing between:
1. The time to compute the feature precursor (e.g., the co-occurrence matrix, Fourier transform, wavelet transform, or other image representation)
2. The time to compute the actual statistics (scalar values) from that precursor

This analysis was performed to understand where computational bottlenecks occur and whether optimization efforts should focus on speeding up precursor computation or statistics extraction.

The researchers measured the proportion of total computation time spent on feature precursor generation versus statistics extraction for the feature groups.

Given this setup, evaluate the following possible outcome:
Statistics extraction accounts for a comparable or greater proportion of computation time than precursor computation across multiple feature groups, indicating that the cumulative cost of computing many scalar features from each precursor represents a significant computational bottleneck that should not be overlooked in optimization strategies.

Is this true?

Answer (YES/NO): NO